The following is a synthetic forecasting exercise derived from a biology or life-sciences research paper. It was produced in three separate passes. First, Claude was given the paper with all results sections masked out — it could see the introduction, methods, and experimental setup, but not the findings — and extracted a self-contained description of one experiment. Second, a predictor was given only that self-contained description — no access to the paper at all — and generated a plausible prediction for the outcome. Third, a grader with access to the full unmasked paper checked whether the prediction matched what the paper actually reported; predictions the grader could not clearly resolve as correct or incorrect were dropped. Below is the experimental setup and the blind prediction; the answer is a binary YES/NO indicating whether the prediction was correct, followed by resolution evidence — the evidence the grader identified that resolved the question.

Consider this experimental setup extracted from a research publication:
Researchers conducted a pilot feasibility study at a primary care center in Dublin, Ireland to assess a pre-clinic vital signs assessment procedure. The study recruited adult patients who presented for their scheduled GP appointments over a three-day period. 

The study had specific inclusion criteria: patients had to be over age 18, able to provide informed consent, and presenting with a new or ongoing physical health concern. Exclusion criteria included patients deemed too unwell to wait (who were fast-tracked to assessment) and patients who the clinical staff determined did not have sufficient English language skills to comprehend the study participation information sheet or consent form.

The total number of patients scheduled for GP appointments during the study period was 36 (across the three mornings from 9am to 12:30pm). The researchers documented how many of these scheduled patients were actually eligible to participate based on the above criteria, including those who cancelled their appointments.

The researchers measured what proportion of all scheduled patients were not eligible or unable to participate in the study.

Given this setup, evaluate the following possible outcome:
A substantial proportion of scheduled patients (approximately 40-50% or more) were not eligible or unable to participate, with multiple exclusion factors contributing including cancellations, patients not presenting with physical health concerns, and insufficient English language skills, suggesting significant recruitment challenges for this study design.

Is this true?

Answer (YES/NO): NO